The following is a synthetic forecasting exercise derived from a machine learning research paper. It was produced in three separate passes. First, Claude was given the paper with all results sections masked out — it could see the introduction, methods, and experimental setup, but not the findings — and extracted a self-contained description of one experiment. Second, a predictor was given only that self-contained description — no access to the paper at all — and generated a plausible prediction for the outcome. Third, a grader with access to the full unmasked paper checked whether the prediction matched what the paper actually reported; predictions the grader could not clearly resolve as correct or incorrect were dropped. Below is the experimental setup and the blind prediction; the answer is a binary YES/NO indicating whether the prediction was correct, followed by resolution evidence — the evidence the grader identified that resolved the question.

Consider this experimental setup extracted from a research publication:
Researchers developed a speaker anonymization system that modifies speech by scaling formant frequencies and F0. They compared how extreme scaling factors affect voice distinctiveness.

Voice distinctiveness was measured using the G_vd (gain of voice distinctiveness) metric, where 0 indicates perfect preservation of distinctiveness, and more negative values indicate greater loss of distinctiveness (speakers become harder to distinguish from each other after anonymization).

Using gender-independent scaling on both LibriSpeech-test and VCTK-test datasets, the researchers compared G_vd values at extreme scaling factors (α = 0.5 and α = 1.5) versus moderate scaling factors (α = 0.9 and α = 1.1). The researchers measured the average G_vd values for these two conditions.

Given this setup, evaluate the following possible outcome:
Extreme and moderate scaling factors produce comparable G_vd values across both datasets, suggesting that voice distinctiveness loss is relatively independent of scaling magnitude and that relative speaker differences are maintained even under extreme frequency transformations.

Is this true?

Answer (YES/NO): NO